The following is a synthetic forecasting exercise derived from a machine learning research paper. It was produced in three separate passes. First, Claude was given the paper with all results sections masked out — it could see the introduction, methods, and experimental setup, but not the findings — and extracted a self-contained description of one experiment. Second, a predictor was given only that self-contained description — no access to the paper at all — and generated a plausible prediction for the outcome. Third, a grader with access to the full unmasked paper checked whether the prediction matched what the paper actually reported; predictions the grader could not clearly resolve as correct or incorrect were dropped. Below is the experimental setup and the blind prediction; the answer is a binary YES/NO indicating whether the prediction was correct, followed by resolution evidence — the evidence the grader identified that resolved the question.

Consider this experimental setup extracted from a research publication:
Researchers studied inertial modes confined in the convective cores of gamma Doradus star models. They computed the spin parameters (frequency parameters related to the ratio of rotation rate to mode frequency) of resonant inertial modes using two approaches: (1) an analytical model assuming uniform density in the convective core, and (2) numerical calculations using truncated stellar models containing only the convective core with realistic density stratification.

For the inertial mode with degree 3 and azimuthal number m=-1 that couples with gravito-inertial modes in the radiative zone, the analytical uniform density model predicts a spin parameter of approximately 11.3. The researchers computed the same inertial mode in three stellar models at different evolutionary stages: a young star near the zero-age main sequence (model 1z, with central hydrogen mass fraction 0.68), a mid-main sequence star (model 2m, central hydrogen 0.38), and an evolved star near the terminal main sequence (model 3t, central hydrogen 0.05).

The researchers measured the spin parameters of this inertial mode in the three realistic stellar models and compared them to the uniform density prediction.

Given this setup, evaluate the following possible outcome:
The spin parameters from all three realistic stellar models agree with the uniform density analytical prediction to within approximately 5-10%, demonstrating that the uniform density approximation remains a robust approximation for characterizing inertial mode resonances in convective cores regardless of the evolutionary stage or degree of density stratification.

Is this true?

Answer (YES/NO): NO